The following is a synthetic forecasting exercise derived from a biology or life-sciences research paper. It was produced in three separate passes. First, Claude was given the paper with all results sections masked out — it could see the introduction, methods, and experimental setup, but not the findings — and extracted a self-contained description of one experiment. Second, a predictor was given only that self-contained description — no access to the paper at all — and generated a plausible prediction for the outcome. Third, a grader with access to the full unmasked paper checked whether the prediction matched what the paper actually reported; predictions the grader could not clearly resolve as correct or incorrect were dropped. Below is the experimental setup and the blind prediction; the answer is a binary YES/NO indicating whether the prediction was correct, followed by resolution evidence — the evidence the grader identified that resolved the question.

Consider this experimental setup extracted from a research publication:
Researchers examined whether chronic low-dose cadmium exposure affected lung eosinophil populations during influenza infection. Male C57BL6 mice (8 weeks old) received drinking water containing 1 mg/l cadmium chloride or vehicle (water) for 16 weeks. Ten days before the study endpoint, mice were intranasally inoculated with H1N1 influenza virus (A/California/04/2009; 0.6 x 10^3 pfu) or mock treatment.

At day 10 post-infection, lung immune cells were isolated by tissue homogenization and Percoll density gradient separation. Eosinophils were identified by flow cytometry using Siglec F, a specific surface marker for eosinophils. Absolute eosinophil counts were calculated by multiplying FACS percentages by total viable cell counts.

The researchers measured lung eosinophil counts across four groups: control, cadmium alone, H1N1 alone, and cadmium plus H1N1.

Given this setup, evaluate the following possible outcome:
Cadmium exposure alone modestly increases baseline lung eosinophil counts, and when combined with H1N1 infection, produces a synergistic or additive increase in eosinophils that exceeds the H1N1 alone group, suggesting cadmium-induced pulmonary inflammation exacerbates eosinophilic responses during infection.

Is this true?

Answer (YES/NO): NO